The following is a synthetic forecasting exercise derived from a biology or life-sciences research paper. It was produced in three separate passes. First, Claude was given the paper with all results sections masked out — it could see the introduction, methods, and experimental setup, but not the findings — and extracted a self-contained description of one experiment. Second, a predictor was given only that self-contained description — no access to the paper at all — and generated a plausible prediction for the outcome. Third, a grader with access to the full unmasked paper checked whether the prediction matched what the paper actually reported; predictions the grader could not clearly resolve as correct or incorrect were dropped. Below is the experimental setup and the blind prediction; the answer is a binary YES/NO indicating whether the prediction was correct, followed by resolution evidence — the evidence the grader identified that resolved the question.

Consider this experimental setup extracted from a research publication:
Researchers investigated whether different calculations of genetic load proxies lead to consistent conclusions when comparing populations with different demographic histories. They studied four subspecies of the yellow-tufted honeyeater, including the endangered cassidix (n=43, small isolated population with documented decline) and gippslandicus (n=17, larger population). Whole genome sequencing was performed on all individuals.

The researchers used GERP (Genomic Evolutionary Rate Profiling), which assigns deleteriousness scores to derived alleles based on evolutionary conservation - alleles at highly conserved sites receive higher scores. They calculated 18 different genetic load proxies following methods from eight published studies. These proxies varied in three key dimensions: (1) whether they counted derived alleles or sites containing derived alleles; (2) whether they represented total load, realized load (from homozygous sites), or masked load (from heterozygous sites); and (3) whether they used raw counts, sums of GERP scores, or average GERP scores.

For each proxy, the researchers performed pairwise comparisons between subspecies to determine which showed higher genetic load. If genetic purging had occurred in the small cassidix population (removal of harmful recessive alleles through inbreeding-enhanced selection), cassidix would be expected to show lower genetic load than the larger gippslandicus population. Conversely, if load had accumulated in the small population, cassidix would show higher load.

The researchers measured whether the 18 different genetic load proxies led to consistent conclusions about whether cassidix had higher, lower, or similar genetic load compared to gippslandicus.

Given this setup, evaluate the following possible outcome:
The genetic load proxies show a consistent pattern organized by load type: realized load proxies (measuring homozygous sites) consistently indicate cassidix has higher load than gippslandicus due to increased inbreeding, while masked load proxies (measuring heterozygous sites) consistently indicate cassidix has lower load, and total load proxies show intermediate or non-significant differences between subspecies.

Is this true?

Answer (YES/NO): NO